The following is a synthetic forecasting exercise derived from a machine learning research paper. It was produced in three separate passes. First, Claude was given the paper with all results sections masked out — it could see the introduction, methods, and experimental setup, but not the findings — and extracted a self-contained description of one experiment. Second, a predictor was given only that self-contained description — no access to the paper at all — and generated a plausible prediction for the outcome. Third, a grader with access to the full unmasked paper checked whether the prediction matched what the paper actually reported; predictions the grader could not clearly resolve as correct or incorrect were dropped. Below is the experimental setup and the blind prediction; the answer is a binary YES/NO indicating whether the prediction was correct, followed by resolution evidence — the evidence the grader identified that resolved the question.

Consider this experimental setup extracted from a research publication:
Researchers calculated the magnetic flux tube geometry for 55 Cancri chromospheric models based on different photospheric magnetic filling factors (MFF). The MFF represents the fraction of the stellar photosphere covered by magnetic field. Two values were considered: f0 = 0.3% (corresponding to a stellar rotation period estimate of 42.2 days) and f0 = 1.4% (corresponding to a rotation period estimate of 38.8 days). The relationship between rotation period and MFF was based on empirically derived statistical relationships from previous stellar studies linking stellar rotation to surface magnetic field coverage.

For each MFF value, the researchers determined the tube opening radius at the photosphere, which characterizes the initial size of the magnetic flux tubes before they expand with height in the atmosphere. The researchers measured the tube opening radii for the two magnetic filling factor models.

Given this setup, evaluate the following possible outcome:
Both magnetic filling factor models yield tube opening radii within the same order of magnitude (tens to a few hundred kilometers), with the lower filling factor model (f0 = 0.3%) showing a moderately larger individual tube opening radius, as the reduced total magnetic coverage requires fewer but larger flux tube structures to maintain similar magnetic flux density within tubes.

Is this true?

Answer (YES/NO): NO